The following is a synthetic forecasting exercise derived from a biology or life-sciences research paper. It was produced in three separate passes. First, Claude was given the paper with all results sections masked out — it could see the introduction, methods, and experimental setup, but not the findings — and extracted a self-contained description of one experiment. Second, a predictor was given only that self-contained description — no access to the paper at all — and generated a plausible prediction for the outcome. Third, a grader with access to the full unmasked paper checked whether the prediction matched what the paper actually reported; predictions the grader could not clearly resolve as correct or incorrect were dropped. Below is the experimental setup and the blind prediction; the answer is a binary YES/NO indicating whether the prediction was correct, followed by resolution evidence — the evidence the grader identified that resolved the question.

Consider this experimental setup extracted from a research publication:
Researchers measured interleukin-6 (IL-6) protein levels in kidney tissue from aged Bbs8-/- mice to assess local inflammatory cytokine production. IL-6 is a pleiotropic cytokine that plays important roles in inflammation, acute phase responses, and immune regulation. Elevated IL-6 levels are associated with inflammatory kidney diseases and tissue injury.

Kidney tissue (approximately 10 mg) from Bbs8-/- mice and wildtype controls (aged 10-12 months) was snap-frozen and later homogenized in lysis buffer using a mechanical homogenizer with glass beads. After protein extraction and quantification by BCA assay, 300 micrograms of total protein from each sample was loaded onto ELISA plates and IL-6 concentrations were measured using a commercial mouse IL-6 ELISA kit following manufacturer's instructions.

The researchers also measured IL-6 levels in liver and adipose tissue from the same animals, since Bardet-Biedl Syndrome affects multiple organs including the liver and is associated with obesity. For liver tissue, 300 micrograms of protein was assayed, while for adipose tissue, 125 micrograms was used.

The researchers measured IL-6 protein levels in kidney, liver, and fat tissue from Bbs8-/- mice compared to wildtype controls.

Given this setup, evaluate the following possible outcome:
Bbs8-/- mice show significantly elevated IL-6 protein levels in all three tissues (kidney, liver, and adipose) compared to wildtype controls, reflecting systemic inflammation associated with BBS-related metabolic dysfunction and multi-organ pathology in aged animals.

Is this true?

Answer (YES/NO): NO